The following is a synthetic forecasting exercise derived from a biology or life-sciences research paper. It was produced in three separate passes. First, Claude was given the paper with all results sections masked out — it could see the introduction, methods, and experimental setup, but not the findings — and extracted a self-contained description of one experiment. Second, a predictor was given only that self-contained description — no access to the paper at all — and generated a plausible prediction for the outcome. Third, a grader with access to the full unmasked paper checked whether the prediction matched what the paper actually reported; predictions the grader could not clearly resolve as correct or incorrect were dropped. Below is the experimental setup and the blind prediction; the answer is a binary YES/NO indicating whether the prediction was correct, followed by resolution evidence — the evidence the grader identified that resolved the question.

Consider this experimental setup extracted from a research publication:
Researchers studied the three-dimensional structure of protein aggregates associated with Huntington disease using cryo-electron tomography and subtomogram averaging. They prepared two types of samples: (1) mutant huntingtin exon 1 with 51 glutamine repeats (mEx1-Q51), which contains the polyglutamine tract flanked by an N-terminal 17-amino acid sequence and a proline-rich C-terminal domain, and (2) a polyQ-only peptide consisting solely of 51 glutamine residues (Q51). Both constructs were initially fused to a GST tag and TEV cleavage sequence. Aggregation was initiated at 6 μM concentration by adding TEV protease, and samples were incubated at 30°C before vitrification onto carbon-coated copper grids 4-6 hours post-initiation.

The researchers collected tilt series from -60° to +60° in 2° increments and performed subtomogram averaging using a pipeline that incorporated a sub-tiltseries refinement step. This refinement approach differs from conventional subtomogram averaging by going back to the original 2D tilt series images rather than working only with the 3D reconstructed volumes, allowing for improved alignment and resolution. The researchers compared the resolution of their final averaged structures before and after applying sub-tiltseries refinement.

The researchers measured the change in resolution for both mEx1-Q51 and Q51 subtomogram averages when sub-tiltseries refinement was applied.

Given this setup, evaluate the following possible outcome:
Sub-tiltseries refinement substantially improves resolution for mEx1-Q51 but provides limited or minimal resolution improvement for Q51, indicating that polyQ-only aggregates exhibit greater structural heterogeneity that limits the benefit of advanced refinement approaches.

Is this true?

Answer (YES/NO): NO